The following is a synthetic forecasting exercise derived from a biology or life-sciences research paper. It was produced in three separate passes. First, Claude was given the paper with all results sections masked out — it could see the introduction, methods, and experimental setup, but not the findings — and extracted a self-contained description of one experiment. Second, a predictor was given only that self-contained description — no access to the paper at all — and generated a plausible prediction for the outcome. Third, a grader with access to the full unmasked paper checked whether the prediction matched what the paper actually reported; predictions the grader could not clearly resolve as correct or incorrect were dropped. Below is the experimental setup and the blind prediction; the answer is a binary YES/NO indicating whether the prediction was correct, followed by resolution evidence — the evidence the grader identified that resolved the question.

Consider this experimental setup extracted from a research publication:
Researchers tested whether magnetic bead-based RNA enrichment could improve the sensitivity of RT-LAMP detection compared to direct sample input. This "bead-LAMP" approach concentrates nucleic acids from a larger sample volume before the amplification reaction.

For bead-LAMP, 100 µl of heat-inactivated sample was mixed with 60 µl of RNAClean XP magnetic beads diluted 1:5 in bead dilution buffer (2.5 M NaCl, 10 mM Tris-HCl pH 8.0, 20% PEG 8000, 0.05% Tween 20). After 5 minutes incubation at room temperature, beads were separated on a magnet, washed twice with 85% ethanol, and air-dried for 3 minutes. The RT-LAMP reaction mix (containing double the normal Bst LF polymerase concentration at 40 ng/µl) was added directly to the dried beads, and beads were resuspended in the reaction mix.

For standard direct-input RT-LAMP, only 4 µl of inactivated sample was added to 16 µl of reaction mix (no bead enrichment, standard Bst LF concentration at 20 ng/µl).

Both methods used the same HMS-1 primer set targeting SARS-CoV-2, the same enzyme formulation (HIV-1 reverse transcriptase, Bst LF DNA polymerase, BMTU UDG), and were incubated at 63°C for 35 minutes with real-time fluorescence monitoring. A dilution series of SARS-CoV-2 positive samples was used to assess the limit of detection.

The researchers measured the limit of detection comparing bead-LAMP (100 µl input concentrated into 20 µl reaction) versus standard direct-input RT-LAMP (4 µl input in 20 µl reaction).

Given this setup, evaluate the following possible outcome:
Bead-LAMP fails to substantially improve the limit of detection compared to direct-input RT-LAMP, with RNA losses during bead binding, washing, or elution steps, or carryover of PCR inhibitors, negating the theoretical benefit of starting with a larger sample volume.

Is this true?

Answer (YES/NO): NO